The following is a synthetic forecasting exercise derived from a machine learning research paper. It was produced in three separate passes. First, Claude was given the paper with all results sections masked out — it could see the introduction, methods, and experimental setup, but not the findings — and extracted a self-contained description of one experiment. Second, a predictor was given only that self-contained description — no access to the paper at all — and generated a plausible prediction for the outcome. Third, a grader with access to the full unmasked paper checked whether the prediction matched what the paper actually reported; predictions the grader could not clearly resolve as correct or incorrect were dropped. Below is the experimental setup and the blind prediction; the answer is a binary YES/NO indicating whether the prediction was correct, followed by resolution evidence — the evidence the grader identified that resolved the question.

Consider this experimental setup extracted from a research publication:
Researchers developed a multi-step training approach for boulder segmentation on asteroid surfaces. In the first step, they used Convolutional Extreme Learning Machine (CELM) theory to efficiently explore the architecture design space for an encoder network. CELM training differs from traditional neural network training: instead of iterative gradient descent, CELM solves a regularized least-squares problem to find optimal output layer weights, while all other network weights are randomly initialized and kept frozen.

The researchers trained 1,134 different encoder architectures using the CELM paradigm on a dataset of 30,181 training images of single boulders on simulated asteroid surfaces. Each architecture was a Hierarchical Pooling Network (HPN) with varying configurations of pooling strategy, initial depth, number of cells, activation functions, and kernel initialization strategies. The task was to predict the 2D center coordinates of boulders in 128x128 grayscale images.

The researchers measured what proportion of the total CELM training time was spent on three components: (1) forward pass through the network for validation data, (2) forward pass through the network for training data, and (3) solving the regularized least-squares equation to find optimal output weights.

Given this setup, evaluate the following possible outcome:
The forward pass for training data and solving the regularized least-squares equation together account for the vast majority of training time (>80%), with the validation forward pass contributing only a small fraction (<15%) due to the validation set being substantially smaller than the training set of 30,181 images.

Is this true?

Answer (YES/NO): YES